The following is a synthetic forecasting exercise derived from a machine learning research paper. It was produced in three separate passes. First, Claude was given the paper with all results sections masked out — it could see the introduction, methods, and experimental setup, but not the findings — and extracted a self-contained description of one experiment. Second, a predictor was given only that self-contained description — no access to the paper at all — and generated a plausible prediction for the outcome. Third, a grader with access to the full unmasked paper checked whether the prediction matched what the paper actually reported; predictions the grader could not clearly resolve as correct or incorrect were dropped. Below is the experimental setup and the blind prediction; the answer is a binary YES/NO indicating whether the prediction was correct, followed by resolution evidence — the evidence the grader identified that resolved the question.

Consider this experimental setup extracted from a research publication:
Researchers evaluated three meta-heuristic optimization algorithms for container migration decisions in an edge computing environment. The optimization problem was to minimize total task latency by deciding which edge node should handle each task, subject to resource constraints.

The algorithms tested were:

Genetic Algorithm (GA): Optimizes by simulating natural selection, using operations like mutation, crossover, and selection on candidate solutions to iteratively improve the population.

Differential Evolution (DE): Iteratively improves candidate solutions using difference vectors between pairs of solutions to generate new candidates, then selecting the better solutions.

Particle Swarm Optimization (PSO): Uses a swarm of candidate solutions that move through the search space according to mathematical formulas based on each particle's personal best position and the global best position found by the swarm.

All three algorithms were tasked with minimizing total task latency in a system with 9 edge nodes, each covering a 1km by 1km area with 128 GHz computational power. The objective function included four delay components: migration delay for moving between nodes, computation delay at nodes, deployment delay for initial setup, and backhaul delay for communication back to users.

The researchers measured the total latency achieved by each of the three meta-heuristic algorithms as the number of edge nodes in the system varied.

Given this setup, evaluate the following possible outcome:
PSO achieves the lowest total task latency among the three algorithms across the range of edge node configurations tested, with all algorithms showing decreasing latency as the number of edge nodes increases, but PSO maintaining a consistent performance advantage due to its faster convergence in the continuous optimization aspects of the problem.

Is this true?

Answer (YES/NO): NO